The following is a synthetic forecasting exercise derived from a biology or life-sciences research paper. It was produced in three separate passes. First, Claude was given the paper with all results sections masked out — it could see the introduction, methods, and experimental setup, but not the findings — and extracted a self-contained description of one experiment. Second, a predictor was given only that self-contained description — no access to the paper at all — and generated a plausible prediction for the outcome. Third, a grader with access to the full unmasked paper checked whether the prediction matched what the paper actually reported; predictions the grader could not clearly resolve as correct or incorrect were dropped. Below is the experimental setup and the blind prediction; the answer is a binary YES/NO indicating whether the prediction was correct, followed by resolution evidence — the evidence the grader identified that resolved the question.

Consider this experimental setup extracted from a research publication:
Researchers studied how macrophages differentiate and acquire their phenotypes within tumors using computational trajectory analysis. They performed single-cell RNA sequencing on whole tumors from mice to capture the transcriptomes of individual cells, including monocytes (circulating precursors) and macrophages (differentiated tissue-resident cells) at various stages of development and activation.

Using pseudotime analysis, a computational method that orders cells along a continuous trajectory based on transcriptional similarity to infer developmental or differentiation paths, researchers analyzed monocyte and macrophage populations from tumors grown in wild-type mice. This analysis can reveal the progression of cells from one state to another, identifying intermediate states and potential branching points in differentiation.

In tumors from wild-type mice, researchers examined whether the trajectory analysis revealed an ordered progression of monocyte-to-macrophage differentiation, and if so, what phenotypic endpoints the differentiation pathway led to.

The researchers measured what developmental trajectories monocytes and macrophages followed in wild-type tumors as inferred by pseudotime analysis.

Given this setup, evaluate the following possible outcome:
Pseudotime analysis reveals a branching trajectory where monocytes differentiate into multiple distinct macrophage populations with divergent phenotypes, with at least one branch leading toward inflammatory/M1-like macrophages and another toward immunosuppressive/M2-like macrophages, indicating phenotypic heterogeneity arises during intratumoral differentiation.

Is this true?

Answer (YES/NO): NO